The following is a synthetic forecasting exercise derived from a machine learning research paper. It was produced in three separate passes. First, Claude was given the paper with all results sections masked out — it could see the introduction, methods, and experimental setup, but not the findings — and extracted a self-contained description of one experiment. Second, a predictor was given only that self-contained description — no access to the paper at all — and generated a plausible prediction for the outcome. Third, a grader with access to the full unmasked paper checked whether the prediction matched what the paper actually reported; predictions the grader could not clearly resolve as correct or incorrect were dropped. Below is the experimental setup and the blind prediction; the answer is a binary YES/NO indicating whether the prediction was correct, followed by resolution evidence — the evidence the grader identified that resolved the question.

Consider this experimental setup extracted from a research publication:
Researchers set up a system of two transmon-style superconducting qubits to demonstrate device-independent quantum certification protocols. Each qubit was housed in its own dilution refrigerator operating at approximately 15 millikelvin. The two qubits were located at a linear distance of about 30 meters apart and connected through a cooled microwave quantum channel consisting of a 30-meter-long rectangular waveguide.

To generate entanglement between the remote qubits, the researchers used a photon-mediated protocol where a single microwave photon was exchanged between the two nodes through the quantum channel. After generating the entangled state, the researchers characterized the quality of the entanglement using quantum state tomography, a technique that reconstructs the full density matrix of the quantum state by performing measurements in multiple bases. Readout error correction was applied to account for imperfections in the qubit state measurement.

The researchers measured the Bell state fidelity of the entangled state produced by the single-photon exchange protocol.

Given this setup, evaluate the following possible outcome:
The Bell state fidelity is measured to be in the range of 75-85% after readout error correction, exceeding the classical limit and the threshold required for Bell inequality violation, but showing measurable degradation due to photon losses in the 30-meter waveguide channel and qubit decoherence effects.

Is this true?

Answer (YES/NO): NO